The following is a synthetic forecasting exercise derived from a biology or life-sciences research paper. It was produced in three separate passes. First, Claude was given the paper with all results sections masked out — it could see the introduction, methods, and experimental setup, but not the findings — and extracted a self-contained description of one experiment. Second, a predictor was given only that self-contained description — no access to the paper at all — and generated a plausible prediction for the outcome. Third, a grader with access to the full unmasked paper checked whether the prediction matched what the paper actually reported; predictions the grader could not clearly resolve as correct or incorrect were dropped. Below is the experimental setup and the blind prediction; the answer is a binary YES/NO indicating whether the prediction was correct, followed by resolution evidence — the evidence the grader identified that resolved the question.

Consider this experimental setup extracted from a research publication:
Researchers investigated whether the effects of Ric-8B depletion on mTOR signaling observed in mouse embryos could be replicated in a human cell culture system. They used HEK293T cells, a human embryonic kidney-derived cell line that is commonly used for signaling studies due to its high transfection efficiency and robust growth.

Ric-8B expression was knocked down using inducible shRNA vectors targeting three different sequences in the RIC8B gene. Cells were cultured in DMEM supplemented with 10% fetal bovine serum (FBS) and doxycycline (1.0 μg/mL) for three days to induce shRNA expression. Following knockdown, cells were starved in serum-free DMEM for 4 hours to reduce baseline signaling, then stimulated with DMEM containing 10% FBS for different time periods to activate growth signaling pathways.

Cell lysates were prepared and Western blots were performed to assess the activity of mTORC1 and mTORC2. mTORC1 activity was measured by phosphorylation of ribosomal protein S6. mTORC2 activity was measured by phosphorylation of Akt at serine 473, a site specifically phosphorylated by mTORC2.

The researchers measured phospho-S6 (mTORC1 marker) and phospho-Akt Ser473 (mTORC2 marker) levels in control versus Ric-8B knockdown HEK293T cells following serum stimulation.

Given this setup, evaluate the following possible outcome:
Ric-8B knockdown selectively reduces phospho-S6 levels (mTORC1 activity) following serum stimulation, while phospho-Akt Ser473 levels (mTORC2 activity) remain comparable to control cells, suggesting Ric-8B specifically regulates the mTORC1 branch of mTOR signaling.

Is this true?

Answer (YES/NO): NO